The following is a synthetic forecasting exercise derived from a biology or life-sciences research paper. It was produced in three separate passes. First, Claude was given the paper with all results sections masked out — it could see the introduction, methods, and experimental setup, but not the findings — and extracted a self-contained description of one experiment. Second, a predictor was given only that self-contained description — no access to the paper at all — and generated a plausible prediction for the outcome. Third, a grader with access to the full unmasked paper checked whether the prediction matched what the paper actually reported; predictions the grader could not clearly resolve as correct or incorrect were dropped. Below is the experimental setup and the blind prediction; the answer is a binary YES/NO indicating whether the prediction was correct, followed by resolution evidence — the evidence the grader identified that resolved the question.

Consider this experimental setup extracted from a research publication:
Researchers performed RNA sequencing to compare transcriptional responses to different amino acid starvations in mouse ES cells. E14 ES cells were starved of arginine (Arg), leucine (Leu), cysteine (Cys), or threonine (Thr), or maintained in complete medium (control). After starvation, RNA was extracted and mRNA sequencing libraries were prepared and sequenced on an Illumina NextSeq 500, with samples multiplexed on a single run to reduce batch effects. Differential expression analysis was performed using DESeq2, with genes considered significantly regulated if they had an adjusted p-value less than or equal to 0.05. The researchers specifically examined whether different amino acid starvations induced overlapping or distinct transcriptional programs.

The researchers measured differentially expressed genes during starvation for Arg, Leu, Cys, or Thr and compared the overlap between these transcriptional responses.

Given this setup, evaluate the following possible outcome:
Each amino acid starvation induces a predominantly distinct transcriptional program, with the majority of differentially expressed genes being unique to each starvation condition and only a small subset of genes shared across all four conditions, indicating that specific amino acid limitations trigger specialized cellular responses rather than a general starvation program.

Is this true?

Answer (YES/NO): NO